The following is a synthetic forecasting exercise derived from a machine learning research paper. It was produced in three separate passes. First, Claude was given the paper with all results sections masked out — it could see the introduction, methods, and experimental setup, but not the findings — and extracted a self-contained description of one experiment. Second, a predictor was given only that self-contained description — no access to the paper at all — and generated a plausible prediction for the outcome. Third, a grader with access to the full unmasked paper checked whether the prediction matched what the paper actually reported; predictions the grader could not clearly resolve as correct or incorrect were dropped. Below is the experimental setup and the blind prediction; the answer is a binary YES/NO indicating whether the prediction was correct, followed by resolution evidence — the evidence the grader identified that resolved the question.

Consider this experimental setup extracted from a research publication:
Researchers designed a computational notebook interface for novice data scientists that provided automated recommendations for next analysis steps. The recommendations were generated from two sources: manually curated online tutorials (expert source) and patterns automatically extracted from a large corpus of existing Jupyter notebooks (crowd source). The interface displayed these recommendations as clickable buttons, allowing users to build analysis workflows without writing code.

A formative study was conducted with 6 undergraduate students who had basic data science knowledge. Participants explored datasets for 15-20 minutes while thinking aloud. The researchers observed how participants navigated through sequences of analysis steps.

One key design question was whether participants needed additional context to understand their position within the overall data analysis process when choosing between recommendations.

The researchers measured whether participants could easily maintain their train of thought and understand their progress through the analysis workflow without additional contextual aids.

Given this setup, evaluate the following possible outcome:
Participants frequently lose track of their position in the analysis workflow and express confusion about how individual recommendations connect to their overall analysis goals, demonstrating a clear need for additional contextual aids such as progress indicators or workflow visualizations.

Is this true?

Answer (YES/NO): YES